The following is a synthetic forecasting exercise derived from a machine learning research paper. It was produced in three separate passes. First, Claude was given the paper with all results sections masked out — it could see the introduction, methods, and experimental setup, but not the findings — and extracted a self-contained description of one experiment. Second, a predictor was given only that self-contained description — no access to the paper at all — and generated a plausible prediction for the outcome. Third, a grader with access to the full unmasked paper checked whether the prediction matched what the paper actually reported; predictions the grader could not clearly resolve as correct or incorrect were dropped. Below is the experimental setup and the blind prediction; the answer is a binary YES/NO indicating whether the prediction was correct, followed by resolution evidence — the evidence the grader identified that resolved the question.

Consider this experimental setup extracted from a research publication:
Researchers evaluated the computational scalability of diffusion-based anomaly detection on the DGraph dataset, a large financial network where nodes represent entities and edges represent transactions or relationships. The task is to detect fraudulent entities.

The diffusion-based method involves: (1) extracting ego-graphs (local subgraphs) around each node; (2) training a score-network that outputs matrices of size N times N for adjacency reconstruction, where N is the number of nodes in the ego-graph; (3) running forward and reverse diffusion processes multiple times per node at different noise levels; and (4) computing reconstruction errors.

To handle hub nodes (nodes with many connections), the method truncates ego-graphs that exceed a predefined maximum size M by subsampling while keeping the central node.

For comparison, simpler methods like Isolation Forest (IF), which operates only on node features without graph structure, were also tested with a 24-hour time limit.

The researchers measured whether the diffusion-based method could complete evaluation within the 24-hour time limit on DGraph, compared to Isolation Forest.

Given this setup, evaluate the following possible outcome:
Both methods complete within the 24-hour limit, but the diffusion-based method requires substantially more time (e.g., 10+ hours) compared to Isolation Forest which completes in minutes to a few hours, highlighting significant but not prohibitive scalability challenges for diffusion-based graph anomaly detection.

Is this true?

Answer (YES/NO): NO